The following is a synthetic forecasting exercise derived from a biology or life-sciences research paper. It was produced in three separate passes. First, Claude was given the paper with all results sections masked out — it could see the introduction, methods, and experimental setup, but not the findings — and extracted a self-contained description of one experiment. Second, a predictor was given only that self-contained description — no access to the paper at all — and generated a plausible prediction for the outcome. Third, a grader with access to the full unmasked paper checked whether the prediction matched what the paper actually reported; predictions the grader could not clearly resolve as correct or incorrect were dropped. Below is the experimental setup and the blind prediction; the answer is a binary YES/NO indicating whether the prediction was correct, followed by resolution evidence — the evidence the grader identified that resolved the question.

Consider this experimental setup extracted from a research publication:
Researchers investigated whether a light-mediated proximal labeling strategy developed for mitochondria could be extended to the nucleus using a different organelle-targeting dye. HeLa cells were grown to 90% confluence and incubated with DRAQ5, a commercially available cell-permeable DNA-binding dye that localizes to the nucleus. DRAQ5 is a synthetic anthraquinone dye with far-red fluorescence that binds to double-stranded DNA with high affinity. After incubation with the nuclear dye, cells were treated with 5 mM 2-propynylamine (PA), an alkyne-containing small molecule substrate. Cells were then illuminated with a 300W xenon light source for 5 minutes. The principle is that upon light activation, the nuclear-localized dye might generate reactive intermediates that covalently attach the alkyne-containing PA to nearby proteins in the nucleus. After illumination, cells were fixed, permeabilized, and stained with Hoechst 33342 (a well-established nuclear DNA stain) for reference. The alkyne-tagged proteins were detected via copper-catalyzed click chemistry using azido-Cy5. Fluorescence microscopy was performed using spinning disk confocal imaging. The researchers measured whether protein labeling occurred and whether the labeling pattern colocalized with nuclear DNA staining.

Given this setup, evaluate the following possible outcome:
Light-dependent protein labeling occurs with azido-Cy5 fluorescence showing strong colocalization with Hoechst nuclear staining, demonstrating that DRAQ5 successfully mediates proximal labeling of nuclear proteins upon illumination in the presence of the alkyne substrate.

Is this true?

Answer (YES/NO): YES